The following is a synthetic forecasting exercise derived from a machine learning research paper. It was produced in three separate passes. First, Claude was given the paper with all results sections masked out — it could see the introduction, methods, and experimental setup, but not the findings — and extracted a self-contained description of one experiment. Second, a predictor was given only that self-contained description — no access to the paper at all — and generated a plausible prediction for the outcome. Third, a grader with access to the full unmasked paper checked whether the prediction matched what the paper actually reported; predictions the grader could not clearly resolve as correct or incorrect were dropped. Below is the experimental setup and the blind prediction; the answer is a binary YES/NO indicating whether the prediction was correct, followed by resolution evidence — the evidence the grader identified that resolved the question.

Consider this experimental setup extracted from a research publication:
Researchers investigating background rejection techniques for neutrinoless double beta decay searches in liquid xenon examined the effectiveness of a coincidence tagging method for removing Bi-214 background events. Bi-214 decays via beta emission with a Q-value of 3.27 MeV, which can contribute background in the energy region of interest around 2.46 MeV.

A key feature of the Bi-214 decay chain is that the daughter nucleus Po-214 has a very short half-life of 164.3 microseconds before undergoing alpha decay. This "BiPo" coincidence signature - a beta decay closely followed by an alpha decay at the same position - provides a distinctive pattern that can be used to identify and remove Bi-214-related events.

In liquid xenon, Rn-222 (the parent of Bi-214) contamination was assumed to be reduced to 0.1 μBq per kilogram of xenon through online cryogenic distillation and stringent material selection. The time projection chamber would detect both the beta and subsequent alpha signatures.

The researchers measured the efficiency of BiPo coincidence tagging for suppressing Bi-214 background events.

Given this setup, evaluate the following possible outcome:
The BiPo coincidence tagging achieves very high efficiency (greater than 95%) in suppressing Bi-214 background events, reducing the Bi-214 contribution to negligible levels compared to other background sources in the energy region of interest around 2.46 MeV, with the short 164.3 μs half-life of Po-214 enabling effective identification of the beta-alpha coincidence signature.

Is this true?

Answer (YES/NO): YES